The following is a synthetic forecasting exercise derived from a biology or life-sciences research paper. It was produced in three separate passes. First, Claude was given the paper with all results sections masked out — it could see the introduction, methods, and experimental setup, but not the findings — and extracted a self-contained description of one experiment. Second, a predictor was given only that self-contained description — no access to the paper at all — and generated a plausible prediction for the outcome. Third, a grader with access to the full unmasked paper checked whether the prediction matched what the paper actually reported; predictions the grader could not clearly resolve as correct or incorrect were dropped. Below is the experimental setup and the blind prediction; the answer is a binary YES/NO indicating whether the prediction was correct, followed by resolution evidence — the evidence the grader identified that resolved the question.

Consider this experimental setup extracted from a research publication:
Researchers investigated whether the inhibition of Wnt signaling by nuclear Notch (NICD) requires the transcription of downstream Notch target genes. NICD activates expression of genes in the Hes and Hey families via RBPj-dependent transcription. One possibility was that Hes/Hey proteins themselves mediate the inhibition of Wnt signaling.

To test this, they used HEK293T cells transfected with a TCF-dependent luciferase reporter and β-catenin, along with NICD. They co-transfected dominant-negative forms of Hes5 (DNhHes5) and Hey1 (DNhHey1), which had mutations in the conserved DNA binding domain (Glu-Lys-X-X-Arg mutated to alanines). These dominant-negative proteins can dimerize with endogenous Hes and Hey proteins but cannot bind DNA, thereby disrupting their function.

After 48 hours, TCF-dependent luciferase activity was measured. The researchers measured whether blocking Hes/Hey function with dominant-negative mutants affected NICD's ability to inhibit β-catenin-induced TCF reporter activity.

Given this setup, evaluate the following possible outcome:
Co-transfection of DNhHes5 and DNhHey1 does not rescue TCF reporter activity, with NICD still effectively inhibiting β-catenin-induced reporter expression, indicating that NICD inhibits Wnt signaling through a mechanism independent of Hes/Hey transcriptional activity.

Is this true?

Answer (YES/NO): YES